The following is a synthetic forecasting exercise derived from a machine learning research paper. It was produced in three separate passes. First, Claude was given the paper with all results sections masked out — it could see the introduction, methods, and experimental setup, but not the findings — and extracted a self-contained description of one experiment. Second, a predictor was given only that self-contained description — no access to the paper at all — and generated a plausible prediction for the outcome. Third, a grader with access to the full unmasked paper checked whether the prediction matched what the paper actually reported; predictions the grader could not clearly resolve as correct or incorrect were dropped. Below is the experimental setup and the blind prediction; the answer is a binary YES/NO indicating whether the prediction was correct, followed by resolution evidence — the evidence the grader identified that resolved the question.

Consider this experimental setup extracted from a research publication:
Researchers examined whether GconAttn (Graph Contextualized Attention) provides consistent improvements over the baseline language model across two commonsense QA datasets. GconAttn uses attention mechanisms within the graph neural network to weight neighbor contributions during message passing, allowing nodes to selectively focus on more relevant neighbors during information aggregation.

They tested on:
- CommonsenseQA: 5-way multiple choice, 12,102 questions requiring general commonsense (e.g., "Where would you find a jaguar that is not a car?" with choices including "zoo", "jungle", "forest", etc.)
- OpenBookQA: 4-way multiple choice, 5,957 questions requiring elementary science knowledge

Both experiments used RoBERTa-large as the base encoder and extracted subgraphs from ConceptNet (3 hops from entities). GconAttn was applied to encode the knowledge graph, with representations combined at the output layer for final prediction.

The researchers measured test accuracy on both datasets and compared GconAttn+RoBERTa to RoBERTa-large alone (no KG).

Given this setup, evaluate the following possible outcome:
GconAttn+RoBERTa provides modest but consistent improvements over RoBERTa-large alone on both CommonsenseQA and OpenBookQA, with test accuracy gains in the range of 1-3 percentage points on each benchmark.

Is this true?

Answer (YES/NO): NO